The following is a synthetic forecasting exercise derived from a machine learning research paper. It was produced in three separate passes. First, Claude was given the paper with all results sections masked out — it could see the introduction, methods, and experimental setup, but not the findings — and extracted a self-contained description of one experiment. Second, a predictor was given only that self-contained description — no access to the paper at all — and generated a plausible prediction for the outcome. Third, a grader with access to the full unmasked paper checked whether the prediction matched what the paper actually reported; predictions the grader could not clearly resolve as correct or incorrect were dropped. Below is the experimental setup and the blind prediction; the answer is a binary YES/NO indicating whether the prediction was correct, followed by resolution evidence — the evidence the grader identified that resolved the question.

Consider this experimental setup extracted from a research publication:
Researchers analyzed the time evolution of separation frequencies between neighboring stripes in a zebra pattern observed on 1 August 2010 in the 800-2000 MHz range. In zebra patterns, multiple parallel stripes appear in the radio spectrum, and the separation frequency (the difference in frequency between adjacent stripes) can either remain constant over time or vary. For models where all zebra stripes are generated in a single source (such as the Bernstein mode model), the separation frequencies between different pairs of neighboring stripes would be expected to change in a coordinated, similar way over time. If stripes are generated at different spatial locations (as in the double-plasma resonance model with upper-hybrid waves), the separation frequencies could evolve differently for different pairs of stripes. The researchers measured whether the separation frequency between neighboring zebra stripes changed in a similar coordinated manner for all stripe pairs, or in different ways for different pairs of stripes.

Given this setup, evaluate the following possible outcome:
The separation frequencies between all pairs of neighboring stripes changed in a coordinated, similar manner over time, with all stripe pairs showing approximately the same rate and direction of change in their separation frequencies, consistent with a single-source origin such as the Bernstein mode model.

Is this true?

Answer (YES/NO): NO